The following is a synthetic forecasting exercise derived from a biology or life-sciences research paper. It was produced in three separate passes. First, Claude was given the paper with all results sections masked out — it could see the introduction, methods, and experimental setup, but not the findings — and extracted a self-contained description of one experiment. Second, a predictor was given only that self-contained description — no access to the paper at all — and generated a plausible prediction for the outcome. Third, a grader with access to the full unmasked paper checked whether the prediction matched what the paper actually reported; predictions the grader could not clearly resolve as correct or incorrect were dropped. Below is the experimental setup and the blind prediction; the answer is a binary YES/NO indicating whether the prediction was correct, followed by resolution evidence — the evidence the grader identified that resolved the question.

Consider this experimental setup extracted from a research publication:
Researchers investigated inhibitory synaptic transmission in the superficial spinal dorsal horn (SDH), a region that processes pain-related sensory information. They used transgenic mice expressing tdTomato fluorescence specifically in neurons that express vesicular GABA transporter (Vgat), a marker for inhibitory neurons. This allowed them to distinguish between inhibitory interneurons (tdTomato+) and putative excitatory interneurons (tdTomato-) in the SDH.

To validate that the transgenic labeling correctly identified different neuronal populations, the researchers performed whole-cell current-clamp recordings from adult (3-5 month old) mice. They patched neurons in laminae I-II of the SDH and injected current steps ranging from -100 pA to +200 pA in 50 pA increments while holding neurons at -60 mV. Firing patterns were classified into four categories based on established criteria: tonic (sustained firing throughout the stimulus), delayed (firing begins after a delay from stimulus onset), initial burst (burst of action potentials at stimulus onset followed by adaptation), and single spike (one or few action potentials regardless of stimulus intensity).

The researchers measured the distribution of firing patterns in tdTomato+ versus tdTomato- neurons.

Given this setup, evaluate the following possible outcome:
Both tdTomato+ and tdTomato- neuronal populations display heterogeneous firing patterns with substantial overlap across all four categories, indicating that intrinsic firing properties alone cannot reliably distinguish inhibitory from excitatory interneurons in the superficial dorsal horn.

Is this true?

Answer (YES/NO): NO